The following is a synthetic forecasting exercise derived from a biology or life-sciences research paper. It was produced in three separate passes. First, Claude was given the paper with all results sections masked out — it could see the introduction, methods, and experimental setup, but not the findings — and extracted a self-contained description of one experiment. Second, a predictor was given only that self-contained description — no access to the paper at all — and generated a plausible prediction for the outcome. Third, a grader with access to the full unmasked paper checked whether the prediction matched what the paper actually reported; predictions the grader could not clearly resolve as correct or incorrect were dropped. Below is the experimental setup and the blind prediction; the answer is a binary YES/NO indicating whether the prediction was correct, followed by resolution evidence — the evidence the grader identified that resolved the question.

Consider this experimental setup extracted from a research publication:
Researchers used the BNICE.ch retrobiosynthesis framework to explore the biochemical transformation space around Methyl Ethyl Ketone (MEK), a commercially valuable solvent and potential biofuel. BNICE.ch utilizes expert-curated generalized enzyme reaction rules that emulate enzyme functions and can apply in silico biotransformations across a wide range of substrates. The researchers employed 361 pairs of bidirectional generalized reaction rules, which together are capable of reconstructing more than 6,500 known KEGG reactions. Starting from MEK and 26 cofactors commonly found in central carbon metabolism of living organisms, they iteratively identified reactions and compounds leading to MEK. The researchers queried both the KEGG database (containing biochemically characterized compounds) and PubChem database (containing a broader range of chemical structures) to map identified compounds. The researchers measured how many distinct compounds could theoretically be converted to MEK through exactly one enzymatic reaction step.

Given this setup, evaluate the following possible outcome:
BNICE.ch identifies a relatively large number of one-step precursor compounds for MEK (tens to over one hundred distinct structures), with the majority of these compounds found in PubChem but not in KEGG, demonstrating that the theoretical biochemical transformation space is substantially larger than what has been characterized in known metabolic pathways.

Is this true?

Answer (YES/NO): NO